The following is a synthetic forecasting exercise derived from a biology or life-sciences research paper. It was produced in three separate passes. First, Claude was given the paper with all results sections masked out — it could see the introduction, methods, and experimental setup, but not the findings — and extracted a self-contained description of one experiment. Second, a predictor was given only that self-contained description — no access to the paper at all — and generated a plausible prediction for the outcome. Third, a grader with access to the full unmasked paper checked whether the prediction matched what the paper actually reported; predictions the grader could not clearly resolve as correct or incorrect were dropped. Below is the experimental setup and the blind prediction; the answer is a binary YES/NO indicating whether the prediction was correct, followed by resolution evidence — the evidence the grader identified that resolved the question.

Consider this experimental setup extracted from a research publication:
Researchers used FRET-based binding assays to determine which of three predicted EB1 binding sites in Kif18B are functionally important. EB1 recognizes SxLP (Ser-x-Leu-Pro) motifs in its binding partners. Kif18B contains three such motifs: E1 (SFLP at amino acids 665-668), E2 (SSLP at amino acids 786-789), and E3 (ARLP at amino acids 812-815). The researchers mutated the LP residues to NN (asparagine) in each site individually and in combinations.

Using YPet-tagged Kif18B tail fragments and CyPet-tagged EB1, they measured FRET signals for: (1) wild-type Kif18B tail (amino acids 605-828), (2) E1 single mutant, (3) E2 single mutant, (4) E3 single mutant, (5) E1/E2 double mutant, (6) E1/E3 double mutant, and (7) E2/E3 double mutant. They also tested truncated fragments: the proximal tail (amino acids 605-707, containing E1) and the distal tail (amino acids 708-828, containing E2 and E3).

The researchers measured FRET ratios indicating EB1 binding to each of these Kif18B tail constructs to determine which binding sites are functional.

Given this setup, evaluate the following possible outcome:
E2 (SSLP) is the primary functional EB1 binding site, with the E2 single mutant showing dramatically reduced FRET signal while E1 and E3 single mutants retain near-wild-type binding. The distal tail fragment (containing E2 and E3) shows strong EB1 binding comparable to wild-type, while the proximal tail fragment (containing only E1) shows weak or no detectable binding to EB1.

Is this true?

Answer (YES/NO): NO